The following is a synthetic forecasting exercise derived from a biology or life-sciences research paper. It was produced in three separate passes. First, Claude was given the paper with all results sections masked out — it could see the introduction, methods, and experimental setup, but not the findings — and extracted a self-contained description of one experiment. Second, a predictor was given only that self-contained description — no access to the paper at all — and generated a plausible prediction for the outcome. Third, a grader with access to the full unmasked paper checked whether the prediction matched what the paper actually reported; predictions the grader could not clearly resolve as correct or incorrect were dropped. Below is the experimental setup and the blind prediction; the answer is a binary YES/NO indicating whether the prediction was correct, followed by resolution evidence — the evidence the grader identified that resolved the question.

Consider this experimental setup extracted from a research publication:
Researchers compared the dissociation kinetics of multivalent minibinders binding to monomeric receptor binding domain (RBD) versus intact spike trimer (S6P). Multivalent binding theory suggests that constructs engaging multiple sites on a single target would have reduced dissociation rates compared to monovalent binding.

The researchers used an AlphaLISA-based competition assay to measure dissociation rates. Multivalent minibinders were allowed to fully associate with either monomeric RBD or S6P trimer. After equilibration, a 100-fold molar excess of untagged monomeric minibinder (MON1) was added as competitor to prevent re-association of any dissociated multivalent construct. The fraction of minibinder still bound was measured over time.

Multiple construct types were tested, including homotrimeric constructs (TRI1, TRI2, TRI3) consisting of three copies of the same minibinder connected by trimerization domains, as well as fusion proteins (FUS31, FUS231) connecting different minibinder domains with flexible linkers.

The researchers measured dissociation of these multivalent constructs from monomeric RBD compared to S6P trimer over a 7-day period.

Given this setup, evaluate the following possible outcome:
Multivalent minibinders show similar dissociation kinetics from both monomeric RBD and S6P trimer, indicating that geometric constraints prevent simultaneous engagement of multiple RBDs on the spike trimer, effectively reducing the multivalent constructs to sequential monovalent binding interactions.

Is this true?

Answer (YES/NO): NO